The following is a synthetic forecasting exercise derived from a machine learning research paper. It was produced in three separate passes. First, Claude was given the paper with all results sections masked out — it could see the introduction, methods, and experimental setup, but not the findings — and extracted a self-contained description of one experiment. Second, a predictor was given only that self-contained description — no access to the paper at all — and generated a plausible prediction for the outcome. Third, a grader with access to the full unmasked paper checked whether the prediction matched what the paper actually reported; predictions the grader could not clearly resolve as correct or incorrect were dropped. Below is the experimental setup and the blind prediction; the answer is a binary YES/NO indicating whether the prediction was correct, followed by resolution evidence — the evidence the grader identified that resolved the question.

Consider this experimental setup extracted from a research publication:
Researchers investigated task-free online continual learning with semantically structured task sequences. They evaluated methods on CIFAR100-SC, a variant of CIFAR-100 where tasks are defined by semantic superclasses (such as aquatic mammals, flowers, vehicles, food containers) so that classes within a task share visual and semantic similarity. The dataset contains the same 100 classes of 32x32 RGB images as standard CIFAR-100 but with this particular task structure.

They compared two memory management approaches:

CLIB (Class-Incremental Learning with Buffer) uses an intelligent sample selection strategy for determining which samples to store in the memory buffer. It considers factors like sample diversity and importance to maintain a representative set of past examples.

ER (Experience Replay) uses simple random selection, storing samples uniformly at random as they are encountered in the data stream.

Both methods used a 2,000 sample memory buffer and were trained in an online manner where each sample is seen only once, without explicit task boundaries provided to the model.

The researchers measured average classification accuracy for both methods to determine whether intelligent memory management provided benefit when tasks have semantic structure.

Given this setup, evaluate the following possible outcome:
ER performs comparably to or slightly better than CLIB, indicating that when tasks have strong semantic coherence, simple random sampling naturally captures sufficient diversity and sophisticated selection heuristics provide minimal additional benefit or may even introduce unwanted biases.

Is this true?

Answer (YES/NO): YES